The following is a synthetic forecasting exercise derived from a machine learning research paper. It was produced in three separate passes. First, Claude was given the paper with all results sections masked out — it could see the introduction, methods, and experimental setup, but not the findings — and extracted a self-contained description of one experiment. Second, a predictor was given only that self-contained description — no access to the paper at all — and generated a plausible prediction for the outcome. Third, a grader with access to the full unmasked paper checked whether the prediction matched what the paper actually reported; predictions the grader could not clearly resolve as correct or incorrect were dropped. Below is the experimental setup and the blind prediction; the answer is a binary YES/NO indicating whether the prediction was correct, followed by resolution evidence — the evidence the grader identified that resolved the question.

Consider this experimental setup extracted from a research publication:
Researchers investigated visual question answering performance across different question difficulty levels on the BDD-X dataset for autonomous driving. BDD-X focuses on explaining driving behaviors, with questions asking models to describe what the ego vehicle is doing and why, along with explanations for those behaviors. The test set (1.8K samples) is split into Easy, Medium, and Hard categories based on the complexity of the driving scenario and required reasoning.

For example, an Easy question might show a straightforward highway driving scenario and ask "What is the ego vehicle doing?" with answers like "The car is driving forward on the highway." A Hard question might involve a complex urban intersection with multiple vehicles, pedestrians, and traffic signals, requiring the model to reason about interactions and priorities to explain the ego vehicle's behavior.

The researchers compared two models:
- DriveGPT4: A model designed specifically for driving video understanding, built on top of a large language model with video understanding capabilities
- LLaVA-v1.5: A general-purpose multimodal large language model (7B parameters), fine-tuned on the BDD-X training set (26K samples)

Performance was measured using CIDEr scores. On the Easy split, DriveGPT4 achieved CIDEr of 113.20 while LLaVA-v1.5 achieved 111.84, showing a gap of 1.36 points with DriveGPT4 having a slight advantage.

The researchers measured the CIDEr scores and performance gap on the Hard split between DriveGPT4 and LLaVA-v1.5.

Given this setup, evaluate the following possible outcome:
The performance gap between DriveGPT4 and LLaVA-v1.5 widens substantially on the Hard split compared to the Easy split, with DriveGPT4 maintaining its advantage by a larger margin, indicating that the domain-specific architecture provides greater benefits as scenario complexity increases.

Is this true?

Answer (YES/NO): YES